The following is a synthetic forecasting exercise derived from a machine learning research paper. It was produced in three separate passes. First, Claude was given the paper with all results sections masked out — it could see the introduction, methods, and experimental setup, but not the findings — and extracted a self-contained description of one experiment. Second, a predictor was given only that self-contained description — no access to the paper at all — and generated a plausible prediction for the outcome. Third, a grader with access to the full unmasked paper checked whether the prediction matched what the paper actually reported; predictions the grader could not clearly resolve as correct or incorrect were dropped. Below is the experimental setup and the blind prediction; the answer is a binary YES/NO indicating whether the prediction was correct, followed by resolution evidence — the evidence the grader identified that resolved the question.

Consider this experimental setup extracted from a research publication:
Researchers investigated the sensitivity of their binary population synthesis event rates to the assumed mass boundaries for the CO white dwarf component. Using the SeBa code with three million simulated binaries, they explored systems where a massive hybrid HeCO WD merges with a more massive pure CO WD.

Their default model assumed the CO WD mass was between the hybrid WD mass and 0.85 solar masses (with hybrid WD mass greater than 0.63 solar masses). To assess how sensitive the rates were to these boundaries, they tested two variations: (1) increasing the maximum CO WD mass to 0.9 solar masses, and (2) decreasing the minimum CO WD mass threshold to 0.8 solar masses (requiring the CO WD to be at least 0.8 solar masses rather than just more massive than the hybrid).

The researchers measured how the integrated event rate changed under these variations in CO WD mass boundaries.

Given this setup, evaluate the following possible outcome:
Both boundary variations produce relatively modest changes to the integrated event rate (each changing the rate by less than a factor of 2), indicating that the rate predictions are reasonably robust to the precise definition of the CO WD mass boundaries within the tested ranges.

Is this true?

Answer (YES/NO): YES